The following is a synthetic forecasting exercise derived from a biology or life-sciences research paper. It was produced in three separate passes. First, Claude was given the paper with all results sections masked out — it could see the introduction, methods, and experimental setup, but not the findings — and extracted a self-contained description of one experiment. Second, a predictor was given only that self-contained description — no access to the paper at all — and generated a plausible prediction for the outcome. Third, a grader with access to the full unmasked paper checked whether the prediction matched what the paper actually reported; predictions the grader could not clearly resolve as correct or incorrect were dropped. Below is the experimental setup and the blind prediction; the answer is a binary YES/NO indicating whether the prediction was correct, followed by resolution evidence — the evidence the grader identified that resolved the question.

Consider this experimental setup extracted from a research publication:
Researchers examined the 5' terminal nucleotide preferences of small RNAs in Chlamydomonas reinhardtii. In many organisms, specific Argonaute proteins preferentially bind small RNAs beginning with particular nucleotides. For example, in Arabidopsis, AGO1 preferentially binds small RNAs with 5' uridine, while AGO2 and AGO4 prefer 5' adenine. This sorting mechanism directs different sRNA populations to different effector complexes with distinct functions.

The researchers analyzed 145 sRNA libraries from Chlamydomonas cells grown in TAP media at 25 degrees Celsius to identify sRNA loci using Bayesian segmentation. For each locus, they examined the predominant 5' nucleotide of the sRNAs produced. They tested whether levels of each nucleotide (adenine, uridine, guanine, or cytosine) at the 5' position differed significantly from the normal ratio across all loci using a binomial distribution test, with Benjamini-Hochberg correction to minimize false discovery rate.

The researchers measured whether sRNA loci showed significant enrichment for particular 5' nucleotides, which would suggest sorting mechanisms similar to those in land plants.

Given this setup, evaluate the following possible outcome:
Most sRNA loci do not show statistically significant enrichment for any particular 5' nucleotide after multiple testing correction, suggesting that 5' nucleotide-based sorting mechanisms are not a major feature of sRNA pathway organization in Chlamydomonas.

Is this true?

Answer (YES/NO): NO